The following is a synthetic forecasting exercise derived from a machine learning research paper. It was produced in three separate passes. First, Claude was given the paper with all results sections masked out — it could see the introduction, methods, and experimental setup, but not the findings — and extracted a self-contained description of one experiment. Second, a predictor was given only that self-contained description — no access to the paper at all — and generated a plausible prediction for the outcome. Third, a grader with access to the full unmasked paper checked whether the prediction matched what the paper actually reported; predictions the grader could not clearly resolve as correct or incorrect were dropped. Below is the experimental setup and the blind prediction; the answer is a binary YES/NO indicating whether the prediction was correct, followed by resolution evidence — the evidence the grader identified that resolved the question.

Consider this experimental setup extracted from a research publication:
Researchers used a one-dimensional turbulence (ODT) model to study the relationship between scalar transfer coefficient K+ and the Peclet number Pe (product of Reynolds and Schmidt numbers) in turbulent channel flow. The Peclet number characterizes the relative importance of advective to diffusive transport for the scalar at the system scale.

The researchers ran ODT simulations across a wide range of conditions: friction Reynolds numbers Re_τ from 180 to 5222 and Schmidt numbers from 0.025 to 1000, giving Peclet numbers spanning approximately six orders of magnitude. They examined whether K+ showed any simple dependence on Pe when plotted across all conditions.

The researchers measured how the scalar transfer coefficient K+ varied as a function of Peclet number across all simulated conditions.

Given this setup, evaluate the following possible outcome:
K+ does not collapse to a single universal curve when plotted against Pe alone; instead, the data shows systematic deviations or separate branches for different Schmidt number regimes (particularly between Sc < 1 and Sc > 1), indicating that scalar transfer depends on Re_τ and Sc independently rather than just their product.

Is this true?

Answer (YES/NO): YES